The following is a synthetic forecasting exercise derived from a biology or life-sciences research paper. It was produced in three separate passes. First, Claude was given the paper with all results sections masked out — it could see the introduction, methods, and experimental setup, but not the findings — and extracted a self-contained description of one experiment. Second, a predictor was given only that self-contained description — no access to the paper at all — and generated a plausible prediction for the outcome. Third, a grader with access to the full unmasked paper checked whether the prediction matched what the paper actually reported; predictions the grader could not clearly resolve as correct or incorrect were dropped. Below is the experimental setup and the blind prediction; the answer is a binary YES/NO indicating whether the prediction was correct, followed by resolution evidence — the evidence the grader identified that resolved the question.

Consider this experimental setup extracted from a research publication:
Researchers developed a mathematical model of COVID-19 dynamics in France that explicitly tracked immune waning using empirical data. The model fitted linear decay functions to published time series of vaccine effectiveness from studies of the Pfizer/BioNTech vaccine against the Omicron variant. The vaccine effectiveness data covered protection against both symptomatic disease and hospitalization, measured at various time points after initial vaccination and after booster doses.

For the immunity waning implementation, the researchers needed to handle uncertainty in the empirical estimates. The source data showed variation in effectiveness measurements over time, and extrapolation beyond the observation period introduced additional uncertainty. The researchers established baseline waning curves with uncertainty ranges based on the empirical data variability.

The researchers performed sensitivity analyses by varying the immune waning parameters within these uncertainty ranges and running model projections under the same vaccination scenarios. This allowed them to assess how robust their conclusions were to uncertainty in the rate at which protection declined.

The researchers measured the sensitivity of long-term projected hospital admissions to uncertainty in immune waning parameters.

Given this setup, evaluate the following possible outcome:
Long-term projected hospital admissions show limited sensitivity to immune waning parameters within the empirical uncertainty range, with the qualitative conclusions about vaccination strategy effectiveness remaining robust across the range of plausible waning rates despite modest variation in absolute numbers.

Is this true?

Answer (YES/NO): YES